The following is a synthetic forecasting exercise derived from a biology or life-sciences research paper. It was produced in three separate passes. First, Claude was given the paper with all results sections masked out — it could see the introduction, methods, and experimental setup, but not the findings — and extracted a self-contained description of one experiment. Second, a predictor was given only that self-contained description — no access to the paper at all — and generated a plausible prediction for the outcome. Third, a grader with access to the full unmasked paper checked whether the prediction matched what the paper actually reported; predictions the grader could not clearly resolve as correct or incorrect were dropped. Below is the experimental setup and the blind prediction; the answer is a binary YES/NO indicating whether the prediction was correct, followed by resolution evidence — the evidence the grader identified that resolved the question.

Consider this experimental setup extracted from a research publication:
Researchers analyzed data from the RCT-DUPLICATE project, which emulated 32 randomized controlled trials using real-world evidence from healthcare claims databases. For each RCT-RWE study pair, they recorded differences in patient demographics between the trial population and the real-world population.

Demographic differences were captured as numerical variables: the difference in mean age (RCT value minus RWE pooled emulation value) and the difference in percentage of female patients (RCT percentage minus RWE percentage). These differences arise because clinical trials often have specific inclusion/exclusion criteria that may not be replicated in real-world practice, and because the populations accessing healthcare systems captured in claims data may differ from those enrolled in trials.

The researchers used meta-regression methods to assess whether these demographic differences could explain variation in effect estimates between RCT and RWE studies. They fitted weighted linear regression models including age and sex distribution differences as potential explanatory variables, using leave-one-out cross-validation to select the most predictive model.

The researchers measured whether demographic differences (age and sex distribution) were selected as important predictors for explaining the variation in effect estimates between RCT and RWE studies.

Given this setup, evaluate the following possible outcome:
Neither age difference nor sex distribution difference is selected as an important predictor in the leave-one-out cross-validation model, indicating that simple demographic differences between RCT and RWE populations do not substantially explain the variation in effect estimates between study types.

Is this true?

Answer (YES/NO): YES